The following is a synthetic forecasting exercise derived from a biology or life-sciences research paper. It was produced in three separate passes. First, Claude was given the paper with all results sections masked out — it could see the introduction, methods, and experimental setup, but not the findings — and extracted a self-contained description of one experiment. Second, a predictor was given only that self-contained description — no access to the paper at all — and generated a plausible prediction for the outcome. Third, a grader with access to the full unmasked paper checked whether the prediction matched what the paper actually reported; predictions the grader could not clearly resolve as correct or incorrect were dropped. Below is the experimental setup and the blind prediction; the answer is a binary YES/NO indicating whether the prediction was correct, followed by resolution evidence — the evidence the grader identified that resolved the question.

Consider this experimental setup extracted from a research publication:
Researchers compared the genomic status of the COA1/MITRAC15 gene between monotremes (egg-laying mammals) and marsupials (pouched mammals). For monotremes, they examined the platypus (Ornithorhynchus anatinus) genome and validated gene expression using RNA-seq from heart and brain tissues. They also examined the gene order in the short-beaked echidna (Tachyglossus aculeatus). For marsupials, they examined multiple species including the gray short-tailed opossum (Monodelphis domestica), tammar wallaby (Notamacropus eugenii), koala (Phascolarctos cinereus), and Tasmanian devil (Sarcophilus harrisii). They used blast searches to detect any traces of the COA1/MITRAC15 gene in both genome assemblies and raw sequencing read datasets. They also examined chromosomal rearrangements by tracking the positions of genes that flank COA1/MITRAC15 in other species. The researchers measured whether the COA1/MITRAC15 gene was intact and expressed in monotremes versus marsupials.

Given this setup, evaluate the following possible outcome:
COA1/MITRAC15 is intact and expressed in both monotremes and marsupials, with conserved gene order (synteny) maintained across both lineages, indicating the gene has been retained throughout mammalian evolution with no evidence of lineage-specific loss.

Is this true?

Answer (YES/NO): NO